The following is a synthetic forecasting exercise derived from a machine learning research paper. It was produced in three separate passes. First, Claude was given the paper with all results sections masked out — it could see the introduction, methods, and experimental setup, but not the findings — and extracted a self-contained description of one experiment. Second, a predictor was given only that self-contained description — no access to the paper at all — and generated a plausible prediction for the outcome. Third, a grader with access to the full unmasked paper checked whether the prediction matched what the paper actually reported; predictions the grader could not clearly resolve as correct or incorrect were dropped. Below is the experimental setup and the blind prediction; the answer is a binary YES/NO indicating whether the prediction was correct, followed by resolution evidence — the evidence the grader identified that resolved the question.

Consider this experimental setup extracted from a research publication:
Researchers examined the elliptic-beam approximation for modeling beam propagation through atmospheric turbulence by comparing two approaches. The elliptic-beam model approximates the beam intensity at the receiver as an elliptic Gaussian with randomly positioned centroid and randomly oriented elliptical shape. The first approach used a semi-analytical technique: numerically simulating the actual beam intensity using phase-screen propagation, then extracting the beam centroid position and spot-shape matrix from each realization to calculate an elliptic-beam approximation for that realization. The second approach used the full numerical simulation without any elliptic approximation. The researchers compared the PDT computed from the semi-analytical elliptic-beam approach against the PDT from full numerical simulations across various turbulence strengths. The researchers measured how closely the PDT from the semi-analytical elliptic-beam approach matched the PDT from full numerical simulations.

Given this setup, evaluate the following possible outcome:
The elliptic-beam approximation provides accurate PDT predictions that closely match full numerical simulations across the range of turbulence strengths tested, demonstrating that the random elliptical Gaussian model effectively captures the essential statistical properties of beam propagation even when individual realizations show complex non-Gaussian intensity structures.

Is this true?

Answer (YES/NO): NO